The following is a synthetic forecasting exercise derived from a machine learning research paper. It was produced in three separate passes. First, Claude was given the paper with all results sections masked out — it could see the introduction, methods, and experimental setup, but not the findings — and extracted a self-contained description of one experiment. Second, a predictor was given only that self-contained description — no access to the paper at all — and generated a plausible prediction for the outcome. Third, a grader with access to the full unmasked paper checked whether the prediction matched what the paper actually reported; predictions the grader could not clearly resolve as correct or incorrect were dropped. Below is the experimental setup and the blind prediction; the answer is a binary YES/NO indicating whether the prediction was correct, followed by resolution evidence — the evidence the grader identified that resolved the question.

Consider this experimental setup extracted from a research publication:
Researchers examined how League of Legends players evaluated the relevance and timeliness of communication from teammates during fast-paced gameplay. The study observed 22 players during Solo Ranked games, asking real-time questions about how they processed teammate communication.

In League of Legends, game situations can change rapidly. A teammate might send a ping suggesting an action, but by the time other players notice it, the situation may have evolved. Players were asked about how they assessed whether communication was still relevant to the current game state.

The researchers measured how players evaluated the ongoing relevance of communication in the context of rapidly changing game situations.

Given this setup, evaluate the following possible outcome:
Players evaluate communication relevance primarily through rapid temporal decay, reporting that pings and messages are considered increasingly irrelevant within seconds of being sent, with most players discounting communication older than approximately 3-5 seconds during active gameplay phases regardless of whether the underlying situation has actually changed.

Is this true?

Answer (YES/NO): NO